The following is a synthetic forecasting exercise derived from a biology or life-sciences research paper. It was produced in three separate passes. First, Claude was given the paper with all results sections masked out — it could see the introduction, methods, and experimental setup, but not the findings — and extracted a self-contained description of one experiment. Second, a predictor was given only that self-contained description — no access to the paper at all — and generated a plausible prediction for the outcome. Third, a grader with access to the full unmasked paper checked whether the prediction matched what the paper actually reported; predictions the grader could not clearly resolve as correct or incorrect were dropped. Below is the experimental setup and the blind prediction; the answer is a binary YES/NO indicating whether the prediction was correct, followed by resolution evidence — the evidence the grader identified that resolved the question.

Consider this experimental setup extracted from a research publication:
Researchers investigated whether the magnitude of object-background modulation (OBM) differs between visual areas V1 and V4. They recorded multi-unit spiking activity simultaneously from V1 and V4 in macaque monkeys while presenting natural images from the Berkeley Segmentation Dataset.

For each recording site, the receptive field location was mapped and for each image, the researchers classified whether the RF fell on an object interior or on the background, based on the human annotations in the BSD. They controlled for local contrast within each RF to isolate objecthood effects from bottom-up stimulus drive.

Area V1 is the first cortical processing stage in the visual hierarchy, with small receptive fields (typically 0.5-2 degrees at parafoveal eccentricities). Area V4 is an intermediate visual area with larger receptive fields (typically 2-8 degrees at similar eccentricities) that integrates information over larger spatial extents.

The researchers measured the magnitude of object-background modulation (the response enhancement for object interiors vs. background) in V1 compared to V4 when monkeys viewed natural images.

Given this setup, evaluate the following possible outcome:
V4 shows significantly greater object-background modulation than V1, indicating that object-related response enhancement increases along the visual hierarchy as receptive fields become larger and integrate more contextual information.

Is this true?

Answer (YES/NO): YES